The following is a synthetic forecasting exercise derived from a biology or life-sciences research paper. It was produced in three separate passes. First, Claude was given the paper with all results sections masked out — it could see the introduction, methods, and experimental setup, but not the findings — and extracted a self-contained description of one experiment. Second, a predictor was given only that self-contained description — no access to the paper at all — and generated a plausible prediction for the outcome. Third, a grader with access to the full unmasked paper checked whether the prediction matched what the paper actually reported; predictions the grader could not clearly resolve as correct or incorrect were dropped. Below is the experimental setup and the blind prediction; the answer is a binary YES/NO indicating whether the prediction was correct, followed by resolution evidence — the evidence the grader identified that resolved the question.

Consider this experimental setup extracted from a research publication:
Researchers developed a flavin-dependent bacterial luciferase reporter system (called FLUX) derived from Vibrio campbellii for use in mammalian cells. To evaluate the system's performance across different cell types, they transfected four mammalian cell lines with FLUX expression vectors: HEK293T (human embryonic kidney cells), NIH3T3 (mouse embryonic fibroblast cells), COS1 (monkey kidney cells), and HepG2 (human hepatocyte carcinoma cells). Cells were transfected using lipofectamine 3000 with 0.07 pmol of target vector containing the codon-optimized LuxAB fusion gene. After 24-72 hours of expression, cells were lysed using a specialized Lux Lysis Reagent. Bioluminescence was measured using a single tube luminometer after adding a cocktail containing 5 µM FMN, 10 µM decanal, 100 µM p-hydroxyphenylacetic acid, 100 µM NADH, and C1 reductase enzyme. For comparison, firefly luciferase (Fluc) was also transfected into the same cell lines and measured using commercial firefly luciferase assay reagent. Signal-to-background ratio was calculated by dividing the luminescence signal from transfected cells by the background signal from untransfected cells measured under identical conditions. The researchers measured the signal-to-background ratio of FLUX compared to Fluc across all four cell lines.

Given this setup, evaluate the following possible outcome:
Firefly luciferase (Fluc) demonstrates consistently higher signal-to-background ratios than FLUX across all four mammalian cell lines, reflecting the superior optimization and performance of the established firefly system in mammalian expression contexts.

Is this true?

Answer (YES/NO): NO